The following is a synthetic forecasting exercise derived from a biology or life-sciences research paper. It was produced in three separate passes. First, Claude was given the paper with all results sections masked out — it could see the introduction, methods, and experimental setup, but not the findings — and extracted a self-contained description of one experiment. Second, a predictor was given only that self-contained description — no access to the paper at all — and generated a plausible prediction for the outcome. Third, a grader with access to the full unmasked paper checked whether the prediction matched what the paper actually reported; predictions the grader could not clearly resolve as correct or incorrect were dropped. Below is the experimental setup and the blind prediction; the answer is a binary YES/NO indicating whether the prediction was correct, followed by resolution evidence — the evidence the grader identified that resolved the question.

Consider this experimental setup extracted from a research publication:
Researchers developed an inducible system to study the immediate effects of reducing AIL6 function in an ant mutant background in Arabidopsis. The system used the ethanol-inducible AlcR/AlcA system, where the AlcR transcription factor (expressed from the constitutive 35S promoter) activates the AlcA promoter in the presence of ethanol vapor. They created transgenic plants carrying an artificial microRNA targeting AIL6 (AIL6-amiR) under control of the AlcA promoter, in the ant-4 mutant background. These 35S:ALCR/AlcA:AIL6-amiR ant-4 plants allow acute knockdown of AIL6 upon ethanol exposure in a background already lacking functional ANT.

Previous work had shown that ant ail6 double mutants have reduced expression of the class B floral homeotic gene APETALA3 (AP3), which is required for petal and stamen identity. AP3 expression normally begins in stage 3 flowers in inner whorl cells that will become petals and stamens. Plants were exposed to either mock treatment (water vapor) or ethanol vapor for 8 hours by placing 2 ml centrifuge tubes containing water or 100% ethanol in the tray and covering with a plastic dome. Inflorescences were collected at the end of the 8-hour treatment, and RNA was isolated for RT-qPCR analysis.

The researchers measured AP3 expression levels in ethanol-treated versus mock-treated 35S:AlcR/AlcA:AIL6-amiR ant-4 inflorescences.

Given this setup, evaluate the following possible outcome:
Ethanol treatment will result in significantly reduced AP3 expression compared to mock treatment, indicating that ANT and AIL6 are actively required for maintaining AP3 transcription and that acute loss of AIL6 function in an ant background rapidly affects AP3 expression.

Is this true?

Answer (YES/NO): YES